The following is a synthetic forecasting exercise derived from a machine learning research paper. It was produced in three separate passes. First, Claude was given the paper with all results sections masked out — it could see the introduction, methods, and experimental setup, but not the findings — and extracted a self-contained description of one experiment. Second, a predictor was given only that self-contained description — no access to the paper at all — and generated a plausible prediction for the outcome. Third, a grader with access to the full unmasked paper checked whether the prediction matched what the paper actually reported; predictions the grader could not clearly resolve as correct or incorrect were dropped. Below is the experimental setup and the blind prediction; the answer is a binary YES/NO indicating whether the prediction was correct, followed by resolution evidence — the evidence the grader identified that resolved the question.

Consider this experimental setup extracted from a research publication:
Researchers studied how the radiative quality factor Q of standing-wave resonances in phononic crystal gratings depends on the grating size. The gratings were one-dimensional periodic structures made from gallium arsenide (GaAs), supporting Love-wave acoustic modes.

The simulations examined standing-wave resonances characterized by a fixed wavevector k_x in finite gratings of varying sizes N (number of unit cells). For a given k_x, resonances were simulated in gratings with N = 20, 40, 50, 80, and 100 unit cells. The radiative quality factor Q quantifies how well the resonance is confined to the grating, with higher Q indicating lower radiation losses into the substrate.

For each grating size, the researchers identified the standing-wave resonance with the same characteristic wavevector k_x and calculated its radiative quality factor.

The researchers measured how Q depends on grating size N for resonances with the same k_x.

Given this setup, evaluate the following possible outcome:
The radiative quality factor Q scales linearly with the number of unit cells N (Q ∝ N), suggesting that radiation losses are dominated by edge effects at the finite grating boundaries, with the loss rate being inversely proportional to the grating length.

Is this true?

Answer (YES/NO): YES